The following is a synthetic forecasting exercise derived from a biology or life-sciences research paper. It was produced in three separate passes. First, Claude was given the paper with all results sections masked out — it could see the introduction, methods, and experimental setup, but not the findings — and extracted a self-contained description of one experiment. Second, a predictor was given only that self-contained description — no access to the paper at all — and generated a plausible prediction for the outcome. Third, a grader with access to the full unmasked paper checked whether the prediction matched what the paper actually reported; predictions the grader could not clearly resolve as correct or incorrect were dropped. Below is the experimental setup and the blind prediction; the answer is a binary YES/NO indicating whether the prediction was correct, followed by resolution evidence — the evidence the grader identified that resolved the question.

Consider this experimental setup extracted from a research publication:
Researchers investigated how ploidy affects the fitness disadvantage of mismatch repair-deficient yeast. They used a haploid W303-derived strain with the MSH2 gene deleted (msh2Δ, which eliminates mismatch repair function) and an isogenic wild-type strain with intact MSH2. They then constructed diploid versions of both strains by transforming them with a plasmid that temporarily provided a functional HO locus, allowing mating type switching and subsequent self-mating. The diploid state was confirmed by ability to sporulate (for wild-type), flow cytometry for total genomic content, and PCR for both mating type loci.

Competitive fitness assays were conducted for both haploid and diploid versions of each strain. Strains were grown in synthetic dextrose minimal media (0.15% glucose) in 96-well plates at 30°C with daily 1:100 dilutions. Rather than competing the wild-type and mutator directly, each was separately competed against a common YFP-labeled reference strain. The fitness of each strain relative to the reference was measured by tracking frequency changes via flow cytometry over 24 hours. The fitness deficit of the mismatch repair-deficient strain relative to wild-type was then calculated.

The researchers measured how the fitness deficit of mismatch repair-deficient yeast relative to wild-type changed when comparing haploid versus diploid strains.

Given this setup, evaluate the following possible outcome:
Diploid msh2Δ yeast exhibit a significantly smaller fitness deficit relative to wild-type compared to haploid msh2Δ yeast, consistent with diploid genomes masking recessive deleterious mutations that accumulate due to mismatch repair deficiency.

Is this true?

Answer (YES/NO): YES